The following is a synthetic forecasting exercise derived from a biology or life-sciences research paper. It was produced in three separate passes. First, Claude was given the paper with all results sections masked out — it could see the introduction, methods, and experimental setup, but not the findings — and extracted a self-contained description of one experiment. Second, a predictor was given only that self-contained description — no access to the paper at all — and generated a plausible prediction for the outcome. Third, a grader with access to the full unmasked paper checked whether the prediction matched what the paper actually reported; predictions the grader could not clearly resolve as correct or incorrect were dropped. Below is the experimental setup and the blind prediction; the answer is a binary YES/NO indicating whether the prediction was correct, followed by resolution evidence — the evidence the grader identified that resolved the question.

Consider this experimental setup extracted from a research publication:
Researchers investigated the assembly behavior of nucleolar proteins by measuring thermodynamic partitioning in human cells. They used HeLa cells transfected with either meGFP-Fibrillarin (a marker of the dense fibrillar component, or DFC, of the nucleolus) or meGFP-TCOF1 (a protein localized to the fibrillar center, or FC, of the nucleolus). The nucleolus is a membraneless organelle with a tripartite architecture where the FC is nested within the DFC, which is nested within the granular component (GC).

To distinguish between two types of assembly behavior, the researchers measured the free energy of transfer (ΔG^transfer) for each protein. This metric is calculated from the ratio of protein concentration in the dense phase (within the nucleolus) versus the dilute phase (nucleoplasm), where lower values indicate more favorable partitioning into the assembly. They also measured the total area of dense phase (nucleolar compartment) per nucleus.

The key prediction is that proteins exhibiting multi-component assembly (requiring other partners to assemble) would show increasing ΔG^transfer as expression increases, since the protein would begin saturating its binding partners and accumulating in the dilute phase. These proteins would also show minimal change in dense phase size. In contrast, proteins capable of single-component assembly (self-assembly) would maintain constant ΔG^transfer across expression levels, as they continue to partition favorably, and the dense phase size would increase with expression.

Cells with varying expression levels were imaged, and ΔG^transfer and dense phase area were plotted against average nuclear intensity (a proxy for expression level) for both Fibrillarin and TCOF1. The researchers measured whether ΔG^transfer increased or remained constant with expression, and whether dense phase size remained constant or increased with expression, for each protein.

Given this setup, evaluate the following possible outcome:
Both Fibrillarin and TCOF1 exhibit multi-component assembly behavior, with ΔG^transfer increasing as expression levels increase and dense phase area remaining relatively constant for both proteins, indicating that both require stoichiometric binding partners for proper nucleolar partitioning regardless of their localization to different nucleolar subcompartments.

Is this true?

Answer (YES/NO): NO